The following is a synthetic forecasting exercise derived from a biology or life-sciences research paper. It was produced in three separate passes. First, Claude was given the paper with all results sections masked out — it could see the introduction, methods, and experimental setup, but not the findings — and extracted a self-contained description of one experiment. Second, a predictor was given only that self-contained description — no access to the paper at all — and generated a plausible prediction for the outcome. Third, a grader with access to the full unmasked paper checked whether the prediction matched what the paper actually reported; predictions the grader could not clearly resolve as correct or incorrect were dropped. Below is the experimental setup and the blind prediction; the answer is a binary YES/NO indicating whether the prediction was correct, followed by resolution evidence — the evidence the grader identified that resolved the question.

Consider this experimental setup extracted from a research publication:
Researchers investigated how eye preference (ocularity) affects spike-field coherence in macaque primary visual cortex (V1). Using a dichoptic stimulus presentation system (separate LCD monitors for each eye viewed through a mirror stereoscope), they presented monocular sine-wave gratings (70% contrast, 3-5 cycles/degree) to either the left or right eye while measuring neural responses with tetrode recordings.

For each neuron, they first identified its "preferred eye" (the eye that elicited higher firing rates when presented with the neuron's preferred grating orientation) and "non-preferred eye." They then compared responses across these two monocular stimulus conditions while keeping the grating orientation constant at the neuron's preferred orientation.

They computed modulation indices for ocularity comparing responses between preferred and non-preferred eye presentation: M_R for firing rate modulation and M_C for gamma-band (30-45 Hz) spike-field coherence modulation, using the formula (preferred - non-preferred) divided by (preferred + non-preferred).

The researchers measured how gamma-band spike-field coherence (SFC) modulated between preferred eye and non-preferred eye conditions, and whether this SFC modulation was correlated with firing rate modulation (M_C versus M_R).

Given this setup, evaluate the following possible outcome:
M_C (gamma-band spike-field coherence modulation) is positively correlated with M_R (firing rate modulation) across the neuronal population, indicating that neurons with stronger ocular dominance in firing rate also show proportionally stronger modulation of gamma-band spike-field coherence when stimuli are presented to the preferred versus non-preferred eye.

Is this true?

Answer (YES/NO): YES